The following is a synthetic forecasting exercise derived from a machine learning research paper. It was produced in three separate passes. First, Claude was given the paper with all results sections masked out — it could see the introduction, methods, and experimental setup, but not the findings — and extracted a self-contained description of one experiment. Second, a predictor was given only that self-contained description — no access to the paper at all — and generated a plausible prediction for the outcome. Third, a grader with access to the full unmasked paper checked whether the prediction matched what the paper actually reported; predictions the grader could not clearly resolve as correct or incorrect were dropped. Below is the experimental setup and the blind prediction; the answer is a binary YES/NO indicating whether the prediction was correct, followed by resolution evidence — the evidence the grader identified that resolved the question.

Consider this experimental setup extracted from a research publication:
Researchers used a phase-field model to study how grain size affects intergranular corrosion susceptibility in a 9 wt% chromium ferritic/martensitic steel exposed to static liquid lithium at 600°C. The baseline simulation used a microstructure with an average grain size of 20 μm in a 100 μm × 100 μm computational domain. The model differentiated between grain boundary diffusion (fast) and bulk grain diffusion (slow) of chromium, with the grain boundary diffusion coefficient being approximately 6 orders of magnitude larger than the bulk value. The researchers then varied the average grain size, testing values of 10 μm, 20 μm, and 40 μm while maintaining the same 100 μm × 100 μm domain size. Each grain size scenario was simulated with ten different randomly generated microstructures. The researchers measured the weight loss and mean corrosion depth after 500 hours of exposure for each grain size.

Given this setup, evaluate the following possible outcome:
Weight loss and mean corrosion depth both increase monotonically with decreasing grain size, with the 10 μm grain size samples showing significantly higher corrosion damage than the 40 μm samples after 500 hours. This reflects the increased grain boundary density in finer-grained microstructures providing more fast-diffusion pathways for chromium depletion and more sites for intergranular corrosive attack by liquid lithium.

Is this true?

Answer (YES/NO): NO